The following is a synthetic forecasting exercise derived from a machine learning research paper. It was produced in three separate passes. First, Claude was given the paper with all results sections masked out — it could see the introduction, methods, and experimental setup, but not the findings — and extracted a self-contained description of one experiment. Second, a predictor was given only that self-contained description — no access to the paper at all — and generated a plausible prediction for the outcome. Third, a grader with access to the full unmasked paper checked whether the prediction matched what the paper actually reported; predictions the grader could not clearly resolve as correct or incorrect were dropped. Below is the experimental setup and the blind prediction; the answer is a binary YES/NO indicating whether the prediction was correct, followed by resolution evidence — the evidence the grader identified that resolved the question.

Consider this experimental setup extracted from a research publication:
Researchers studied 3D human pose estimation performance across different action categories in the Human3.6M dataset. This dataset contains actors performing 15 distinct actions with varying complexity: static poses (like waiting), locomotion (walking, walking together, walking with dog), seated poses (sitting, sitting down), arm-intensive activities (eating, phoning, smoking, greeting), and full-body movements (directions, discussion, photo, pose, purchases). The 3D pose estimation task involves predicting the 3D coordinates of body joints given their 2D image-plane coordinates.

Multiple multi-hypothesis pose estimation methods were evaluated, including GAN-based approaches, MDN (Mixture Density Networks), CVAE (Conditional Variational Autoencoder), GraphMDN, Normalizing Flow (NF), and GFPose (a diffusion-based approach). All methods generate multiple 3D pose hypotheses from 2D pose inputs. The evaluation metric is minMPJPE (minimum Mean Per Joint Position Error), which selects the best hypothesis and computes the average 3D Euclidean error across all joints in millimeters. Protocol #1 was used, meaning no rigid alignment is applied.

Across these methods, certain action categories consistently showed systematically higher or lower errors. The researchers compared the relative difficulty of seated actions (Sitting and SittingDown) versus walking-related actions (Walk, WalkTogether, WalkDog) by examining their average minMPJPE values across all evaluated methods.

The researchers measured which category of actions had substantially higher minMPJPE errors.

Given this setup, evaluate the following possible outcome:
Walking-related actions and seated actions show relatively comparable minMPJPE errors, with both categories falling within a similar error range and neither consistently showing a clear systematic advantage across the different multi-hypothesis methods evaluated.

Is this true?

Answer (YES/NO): NO